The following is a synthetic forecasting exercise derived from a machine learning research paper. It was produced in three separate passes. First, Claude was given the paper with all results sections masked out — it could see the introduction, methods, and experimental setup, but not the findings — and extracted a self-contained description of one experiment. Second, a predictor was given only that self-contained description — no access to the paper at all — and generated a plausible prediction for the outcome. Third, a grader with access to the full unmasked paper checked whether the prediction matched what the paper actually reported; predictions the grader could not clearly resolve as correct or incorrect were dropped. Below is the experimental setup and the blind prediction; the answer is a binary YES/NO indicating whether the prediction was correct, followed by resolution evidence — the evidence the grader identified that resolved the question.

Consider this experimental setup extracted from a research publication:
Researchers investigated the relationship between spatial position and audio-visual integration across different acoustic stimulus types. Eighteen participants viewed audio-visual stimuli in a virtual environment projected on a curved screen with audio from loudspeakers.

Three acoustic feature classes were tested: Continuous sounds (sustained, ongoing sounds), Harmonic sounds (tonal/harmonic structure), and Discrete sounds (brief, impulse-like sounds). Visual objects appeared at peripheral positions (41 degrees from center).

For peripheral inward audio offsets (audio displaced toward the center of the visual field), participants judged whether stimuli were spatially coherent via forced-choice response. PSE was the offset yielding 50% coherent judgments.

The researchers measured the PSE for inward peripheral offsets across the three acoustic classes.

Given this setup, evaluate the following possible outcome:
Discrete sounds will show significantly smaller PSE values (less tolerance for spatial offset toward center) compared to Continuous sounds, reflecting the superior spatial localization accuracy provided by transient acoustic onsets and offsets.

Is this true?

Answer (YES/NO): NO